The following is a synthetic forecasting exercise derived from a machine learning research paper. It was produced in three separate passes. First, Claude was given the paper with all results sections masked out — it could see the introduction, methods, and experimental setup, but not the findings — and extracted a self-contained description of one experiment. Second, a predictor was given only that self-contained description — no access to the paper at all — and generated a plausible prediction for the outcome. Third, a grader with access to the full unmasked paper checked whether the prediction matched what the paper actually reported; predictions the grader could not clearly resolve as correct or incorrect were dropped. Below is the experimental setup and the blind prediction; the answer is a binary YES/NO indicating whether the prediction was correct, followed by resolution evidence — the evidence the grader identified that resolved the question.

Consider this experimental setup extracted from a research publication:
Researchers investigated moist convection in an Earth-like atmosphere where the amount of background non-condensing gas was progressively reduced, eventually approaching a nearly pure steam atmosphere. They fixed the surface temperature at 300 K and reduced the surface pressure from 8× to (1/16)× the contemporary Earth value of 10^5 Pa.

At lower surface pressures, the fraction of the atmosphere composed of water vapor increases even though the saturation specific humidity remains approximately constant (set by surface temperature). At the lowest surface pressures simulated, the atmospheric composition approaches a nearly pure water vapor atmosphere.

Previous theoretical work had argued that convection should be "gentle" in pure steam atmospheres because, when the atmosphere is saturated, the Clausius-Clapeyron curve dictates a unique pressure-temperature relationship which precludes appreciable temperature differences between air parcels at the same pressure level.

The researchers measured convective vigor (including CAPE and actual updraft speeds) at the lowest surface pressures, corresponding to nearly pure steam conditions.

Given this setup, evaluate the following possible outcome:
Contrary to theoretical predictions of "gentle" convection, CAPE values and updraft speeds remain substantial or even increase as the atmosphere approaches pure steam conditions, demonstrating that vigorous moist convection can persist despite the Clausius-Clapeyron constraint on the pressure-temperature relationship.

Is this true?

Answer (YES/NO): NO